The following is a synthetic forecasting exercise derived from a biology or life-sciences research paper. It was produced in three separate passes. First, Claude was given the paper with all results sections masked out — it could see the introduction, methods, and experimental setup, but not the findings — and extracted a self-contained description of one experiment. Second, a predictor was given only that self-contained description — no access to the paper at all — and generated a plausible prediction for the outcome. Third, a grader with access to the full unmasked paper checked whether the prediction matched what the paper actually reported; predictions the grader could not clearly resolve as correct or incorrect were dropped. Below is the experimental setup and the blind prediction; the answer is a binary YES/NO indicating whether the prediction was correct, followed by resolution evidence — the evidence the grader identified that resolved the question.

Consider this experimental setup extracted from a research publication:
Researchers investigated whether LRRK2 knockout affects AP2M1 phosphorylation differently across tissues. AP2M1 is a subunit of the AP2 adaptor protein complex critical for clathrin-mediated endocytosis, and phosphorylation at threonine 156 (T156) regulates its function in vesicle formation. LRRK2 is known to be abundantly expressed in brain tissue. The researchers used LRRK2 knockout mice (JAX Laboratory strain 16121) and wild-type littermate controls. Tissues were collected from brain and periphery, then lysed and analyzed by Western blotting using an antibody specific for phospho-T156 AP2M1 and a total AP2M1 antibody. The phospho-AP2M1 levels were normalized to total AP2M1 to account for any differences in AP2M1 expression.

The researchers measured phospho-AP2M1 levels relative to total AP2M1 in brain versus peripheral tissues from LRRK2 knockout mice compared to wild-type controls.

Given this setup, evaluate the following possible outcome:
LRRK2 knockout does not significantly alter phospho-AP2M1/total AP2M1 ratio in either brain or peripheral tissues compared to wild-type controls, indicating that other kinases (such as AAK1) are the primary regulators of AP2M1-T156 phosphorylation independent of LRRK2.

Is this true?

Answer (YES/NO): NO